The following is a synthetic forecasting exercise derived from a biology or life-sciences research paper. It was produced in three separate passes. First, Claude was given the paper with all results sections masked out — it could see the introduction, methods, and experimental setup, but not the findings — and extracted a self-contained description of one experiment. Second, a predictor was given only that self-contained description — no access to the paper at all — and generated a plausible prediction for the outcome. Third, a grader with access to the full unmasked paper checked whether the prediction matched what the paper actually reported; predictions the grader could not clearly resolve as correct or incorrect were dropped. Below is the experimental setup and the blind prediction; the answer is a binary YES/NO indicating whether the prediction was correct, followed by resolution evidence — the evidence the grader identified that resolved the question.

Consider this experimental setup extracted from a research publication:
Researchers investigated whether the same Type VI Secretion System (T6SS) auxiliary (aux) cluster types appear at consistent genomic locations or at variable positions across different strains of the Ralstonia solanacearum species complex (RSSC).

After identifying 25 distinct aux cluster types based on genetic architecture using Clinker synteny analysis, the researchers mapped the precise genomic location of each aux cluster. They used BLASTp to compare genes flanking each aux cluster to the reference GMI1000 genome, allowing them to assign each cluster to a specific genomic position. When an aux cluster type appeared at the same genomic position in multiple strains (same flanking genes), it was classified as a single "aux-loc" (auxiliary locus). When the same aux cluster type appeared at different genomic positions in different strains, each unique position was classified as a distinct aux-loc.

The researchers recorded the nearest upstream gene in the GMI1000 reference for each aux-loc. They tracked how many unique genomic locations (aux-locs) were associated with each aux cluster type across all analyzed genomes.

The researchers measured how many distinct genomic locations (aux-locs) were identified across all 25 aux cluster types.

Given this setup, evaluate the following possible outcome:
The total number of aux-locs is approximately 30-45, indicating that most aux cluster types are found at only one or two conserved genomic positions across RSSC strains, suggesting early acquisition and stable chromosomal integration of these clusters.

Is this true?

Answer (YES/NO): NO